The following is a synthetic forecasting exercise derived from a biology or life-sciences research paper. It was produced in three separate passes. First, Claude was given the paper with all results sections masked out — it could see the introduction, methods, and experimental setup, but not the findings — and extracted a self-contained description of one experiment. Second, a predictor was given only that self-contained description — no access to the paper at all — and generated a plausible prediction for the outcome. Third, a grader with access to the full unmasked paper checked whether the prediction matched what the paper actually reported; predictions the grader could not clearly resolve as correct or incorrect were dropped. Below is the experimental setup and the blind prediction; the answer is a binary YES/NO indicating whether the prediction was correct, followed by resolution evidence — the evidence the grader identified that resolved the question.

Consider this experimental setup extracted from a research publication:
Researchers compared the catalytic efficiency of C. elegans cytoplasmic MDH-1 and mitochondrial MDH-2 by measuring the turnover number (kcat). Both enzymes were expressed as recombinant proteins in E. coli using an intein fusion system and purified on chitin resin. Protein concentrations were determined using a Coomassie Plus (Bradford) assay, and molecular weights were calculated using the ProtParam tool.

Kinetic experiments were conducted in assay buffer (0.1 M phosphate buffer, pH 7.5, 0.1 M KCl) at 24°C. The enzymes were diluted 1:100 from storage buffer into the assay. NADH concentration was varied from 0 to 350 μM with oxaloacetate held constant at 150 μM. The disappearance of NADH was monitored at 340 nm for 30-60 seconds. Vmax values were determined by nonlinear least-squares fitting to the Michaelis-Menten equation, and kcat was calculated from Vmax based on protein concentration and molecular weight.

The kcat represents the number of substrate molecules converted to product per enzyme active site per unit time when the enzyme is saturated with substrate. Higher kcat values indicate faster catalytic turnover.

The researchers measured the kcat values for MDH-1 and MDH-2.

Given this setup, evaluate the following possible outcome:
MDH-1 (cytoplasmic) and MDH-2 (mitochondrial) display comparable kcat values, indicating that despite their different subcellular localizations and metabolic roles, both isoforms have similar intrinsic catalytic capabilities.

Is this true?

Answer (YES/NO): YES